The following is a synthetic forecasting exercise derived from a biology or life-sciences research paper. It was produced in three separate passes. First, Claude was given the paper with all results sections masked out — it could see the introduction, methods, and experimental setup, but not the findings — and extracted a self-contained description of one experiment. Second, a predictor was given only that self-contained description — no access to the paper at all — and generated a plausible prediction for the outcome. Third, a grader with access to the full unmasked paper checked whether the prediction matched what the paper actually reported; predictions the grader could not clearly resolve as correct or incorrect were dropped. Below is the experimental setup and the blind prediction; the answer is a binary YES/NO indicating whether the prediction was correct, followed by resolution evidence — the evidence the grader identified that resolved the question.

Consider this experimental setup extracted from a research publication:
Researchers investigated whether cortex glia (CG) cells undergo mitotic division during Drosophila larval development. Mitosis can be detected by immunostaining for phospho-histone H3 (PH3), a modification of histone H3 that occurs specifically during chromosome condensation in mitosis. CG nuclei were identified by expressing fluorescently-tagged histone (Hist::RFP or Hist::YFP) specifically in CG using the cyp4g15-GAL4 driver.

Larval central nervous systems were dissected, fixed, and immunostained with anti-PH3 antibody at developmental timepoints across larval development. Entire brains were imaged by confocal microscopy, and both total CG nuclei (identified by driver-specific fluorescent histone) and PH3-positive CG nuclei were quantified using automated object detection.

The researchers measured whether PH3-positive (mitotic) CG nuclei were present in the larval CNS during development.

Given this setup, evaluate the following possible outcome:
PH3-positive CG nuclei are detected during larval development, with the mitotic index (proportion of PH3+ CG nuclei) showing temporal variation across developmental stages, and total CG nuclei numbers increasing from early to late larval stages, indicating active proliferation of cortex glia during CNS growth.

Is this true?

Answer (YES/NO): YES